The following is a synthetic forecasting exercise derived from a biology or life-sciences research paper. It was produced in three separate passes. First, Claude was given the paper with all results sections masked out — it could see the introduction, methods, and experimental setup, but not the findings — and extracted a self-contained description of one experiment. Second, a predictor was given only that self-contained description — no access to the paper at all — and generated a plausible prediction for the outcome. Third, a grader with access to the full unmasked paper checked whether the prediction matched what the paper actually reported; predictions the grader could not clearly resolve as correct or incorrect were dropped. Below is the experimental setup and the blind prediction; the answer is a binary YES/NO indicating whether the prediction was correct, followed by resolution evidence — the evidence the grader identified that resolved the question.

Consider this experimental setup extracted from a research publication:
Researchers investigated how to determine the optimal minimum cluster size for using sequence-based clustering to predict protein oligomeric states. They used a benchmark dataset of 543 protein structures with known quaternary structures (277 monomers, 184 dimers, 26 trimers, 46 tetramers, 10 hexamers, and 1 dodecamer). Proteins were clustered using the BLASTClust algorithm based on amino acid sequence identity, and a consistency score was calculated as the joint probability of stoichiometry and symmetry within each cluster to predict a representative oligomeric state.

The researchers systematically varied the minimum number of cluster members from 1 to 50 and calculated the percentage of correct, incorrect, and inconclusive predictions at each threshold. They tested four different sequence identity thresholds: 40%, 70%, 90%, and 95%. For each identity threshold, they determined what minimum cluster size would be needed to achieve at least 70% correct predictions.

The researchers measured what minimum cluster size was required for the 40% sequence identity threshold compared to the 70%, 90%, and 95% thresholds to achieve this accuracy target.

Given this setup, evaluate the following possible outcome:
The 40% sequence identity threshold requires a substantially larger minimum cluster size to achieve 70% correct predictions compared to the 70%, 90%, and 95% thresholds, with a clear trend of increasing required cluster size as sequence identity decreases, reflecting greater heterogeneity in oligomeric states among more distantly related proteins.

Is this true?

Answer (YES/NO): NO